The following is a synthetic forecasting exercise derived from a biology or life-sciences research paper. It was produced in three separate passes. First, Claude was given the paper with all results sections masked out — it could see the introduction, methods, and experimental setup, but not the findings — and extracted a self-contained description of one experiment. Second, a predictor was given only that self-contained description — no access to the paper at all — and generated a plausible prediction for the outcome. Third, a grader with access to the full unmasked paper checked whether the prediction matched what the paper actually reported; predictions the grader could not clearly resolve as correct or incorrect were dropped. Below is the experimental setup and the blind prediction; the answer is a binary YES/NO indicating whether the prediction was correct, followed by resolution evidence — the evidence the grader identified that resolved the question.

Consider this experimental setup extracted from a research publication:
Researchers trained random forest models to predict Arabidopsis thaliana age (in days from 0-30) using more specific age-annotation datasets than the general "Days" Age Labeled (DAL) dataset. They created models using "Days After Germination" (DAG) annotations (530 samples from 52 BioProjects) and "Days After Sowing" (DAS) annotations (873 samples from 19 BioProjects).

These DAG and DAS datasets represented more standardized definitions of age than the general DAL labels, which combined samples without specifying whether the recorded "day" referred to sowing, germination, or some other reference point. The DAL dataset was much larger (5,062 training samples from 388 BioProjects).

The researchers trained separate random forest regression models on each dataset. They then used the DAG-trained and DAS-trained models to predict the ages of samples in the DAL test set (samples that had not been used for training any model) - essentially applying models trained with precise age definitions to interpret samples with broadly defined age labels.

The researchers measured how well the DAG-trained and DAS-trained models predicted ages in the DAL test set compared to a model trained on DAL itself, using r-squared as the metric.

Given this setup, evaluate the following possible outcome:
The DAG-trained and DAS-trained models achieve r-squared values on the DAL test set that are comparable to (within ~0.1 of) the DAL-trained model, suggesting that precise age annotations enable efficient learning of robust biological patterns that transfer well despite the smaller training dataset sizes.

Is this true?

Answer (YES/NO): NO